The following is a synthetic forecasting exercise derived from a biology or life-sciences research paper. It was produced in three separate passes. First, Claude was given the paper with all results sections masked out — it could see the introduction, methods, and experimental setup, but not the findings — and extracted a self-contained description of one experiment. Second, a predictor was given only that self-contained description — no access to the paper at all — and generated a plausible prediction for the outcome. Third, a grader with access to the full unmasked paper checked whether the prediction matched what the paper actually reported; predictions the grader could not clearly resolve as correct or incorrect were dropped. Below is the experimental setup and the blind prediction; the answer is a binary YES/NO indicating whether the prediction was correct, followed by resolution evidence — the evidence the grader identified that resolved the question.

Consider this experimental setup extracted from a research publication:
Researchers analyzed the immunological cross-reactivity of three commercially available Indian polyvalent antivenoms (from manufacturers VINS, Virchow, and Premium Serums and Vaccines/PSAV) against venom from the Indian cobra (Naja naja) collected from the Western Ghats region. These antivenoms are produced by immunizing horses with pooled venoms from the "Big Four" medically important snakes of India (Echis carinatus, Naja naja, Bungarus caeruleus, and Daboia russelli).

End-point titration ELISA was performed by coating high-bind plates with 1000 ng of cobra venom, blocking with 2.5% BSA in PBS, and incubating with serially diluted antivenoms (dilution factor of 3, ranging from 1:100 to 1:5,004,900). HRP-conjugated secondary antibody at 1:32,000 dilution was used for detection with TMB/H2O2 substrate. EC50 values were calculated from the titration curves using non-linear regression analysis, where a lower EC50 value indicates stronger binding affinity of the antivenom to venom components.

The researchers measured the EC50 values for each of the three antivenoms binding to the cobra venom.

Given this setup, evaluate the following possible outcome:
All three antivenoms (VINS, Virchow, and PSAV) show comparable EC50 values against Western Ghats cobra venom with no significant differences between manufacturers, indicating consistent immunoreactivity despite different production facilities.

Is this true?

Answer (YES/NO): NO